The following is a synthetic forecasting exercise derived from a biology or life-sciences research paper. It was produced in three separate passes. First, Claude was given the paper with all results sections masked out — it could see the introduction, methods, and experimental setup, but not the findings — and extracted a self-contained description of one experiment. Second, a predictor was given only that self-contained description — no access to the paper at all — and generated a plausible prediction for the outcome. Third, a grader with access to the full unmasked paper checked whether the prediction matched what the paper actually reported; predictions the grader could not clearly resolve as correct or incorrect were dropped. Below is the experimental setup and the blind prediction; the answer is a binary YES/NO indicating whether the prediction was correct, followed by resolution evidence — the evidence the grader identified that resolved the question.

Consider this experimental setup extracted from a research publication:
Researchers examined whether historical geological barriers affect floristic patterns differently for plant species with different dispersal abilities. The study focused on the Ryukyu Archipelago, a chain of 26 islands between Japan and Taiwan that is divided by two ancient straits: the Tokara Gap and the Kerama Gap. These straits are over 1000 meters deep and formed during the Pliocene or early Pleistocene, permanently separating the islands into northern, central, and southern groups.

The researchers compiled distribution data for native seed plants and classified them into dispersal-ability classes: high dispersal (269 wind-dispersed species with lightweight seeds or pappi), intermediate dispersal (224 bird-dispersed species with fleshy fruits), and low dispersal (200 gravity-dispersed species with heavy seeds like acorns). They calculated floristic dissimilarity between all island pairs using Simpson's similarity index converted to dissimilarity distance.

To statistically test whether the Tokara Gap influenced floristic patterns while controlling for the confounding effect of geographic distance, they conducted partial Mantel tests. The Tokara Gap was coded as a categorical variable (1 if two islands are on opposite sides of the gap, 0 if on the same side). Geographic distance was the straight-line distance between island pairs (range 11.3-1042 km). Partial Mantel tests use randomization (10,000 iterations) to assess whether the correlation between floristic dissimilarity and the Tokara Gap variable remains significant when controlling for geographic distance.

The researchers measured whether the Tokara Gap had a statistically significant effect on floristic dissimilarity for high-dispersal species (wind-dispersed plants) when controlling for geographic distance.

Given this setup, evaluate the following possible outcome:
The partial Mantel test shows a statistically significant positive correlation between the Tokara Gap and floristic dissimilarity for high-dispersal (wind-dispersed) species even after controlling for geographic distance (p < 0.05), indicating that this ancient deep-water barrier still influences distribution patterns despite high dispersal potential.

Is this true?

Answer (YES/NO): YES